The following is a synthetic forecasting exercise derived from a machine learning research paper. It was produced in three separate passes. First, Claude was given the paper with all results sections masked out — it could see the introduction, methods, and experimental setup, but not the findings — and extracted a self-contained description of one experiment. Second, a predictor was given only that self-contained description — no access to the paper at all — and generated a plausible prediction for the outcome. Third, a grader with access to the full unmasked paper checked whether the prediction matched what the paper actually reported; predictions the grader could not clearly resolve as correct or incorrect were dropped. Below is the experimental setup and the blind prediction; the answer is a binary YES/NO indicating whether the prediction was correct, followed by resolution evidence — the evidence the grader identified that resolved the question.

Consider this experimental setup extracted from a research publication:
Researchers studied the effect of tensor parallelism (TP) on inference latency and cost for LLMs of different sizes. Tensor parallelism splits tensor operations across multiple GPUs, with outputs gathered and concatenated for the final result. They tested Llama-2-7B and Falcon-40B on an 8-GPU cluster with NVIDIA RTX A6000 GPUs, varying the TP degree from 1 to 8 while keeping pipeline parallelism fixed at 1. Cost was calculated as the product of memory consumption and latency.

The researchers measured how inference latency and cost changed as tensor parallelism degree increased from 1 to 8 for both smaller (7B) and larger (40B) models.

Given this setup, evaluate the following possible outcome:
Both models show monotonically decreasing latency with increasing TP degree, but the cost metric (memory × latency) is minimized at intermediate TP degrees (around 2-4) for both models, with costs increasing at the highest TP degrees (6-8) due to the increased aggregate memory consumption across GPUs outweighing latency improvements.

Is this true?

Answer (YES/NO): YES